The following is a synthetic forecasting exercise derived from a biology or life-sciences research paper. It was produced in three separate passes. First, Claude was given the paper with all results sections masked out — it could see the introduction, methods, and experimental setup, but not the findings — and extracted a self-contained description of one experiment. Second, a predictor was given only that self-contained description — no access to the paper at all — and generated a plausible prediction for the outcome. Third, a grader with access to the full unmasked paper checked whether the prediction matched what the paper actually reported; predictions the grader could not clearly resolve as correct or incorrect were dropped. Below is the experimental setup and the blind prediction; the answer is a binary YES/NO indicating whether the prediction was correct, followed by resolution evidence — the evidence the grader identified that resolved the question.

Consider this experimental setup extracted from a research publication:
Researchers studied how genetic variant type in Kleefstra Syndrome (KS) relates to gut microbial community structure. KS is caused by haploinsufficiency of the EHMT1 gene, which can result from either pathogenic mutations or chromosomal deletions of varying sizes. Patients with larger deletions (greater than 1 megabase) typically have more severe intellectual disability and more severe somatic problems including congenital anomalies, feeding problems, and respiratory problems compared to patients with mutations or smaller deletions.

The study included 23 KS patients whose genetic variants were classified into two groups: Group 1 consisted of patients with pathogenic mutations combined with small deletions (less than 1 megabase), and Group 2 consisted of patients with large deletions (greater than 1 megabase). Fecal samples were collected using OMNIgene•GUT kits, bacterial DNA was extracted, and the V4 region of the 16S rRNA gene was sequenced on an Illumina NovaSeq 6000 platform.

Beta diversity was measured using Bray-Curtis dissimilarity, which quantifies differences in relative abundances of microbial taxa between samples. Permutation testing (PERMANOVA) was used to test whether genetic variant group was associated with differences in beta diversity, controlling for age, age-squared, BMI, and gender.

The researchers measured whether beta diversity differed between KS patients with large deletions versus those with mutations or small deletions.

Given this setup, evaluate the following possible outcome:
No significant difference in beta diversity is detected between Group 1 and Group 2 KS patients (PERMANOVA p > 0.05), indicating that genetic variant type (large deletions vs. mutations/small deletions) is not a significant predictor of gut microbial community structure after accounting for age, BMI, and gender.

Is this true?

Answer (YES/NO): YES